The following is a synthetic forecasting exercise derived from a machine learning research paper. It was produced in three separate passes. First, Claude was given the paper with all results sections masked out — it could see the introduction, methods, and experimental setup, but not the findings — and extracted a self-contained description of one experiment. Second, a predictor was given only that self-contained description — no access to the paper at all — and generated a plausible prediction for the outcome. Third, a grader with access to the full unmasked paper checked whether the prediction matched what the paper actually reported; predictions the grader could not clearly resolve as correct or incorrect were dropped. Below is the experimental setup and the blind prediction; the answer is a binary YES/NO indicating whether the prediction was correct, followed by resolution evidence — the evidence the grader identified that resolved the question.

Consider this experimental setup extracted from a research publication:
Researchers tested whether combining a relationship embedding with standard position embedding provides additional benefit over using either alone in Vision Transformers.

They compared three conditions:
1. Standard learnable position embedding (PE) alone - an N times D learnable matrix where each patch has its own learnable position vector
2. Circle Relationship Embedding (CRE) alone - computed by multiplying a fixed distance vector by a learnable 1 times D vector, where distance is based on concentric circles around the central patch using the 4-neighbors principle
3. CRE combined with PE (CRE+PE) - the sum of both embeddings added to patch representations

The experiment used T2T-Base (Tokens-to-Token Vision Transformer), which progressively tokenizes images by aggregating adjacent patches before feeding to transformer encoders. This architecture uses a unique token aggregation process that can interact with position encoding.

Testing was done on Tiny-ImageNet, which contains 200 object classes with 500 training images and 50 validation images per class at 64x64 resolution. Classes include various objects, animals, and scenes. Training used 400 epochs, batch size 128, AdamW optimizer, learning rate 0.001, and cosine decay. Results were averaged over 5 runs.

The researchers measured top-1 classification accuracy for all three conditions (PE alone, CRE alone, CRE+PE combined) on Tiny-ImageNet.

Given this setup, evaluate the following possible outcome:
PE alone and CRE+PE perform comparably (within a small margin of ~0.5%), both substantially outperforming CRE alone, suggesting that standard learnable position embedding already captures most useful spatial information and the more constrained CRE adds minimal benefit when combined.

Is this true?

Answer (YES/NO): NO